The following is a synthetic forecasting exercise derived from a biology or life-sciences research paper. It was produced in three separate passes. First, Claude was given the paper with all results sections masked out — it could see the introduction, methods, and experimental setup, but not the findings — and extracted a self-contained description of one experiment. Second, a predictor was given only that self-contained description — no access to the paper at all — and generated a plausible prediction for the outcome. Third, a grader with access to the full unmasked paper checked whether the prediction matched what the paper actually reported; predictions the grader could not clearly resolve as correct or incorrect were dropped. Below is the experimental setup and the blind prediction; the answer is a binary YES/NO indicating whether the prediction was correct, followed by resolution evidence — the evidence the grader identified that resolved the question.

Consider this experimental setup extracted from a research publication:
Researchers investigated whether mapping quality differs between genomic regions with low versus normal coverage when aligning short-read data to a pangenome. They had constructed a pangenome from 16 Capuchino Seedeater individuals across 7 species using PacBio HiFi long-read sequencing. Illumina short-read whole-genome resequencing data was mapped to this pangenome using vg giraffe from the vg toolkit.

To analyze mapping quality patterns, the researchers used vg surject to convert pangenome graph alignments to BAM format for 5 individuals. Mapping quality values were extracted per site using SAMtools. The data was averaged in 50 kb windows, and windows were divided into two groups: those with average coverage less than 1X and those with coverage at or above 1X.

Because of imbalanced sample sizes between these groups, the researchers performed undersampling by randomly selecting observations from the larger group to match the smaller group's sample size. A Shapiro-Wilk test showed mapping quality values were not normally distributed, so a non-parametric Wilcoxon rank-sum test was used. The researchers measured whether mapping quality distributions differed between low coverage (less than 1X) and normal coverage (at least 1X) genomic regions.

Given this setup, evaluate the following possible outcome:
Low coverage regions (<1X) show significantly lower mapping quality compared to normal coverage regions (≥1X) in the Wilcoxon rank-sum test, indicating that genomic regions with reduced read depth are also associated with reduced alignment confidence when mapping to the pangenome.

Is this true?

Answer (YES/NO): YES